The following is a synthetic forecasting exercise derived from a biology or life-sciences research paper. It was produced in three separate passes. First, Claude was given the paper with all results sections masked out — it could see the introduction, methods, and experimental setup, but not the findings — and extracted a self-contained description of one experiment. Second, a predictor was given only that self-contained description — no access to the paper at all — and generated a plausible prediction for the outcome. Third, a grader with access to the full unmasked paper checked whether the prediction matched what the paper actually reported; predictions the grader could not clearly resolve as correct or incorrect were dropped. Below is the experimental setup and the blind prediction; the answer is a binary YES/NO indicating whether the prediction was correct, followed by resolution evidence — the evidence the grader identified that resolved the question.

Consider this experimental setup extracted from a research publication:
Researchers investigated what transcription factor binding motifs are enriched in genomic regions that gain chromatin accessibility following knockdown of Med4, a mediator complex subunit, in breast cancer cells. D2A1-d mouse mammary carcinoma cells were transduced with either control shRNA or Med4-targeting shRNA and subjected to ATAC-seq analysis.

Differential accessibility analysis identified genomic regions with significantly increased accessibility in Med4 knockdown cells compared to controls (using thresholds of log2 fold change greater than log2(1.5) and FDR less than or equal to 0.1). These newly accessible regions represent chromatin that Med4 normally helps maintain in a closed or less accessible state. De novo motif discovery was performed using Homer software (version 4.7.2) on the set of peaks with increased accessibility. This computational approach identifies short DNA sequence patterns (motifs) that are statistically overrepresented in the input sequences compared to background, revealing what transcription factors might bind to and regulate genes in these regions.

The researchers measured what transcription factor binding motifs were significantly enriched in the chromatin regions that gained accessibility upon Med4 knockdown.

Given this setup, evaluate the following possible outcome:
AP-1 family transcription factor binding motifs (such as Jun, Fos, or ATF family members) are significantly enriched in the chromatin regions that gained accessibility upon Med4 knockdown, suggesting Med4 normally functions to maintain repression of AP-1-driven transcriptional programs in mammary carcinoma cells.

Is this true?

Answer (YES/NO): NO